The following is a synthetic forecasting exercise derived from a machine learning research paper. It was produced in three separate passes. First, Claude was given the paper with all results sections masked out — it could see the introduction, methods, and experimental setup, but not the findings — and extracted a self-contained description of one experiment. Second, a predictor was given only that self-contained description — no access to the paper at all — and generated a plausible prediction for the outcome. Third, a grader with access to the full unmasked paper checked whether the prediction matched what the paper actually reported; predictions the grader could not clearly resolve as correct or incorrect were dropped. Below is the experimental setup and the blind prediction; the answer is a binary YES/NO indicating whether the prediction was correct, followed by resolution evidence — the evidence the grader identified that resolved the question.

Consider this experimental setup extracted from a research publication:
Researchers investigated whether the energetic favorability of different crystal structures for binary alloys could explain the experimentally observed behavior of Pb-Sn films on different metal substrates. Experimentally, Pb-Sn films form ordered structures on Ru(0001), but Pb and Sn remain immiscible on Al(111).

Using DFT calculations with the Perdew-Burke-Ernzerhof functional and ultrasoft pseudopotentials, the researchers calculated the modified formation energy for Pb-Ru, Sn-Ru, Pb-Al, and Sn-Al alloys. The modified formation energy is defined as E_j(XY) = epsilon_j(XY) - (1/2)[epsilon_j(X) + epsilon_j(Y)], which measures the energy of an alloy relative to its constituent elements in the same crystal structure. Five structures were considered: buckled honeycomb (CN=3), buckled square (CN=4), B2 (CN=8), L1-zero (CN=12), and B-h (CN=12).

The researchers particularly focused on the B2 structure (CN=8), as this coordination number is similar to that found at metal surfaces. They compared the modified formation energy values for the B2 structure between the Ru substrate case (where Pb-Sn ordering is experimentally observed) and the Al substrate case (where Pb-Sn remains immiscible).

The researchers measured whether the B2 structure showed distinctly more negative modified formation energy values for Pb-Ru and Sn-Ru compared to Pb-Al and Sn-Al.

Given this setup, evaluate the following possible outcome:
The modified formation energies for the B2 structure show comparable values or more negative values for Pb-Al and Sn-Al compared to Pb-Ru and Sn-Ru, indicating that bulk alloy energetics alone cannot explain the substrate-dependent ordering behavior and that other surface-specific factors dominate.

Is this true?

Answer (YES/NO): NO